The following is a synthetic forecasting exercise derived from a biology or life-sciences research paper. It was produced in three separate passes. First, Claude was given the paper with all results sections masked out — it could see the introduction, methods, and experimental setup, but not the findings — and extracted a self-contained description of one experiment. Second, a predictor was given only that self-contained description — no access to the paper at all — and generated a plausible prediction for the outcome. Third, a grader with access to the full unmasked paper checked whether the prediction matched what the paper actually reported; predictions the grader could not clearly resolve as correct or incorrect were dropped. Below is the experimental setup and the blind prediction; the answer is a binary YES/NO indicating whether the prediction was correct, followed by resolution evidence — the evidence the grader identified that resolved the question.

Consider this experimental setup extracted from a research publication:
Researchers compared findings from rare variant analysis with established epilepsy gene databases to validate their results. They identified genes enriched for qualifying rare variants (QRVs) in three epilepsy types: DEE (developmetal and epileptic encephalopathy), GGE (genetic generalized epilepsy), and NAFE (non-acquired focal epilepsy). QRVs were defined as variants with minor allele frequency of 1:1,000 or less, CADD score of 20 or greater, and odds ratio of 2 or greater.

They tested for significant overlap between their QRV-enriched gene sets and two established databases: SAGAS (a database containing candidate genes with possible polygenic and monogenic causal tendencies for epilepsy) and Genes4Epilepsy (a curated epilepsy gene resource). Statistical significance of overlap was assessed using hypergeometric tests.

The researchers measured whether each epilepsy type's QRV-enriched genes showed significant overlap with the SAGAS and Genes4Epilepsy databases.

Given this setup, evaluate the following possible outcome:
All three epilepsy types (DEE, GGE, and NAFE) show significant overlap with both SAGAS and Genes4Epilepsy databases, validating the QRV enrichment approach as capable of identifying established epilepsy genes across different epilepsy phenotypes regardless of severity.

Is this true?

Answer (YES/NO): NO